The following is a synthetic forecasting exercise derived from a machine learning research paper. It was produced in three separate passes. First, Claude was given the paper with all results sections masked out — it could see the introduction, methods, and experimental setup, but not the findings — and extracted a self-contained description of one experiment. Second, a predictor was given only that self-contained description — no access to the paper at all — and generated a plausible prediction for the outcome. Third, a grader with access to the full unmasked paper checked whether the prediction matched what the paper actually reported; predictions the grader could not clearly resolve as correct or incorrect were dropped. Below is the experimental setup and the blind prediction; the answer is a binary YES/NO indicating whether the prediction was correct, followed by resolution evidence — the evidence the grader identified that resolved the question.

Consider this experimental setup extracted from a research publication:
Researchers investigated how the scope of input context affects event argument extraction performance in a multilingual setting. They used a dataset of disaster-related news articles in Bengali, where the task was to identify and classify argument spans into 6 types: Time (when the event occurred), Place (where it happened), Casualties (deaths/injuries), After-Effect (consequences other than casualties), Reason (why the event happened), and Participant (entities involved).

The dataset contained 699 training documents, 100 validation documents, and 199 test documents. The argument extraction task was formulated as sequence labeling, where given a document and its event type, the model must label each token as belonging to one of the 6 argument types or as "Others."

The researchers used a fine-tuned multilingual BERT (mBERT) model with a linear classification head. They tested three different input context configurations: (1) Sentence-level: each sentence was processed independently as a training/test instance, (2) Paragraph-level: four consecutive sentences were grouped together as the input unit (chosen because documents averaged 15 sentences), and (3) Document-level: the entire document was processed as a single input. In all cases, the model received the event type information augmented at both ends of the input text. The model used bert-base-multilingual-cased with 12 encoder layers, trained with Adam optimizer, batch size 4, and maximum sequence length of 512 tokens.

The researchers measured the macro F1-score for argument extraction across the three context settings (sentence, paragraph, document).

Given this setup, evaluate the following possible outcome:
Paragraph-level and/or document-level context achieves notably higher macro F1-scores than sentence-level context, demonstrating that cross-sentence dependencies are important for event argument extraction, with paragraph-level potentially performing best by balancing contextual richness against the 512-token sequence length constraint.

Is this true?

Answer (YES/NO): NO